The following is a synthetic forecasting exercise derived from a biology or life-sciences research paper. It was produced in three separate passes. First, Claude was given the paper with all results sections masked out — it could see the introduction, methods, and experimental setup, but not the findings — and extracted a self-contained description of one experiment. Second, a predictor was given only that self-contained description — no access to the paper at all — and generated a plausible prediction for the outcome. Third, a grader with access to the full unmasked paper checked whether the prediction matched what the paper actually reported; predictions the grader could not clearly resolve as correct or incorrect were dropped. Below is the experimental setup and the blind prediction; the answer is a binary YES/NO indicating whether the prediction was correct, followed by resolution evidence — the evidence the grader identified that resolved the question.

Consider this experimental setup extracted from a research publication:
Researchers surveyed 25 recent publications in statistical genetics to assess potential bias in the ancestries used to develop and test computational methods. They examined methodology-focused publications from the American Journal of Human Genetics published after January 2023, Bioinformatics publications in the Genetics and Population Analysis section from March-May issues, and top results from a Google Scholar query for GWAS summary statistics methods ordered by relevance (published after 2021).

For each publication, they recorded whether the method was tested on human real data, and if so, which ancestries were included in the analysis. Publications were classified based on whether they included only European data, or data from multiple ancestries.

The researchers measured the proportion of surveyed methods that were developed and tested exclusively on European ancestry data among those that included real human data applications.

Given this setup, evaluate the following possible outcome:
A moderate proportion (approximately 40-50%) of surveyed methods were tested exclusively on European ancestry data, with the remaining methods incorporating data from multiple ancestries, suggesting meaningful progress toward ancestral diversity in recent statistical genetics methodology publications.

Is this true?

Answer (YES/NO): NO